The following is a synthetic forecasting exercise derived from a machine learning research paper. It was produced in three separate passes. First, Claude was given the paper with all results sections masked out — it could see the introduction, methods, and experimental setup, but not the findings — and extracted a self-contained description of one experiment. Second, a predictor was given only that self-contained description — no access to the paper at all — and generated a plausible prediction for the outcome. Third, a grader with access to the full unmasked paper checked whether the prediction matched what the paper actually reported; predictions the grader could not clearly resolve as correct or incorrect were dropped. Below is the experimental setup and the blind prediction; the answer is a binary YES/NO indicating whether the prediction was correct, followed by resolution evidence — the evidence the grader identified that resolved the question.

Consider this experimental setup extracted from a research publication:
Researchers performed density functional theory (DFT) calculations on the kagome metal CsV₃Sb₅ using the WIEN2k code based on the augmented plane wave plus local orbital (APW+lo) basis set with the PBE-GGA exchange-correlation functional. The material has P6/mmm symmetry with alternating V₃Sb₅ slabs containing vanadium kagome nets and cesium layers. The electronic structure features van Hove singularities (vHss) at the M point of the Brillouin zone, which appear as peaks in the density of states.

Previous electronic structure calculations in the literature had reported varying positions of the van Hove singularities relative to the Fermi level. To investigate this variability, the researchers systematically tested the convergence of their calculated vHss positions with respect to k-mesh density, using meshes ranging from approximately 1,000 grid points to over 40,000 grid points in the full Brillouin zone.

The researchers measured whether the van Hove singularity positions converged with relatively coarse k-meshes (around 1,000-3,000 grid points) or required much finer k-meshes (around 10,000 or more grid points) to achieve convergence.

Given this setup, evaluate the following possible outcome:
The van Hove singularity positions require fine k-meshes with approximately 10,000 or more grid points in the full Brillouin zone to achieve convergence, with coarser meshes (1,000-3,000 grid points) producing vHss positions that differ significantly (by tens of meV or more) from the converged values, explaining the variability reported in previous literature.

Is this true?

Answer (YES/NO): YES